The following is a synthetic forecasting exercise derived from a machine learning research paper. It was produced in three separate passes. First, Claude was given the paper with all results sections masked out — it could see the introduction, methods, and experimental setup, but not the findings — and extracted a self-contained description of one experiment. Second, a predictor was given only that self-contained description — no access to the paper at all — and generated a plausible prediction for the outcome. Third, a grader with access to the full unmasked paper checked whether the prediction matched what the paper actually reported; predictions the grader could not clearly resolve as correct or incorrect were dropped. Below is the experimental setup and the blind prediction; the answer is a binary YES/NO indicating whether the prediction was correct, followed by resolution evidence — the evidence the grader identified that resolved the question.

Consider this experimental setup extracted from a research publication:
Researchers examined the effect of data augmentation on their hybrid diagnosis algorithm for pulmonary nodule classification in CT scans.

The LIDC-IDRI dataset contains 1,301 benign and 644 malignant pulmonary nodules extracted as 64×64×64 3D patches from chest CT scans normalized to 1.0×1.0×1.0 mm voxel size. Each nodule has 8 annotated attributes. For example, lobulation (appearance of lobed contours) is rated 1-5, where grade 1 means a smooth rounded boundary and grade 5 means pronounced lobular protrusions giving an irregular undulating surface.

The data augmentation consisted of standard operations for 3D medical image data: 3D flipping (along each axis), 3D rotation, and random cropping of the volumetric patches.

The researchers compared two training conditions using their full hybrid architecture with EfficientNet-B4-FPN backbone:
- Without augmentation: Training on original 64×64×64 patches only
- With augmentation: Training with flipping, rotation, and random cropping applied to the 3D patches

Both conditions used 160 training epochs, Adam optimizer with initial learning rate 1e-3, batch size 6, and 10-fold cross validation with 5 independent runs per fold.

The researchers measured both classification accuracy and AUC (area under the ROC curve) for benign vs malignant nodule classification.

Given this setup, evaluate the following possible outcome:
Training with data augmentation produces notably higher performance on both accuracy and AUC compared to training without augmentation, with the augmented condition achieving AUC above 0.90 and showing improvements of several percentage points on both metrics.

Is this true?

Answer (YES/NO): NO